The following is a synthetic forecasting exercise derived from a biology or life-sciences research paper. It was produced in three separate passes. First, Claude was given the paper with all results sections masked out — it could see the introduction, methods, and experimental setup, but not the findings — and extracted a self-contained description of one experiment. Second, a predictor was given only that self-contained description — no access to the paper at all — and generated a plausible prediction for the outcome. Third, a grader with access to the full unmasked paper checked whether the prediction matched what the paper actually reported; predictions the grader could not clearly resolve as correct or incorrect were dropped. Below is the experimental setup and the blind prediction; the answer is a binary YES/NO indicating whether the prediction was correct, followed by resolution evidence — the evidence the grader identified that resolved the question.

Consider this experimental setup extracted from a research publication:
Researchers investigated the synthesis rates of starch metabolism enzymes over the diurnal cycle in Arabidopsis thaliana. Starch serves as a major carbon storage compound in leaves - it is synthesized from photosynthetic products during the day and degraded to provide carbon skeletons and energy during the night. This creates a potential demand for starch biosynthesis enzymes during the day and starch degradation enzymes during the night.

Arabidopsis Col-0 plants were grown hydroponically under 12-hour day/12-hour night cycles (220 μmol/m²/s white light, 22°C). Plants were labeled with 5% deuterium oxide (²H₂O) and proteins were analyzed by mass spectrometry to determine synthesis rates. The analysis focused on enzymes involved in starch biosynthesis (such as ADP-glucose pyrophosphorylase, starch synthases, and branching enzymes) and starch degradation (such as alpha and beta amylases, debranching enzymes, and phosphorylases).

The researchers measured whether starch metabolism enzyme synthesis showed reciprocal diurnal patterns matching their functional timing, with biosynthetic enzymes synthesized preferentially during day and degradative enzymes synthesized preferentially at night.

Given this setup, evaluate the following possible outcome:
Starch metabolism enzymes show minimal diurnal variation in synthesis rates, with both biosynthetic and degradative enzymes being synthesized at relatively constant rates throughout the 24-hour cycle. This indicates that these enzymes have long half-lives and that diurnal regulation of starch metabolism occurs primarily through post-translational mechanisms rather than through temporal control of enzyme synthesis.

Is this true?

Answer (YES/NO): YES